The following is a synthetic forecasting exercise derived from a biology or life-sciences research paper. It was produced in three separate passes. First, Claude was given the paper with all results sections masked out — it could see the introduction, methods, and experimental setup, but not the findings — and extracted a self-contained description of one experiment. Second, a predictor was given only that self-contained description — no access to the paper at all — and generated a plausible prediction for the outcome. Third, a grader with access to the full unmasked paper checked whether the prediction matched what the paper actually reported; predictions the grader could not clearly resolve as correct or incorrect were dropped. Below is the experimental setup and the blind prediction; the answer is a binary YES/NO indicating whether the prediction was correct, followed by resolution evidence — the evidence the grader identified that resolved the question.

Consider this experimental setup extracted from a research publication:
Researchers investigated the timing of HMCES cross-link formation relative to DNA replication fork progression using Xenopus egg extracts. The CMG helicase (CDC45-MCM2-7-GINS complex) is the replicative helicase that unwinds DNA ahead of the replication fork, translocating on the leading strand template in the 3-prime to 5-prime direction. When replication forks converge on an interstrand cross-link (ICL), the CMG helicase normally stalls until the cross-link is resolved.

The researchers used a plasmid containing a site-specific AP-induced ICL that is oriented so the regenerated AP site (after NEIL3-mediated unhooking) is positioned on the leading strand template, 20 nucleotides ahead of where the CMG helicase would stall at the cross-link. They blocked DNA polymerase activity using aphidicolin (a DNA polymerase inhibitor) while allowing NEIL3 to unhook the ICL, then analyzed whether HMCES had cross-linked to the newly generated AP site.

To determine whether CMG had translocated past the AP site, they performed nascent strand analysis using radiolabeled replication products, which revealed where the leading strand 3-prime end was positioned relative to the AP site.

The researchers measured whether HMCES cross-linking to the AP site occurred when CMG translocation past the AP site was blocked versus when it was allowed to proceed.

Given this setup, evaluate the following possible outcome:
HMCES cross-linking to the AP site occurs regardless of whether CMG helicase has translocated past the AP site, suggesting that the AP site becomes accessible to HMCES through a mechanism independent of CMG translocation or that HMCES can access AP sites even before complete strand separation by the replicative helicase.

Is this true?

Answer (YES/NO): NO